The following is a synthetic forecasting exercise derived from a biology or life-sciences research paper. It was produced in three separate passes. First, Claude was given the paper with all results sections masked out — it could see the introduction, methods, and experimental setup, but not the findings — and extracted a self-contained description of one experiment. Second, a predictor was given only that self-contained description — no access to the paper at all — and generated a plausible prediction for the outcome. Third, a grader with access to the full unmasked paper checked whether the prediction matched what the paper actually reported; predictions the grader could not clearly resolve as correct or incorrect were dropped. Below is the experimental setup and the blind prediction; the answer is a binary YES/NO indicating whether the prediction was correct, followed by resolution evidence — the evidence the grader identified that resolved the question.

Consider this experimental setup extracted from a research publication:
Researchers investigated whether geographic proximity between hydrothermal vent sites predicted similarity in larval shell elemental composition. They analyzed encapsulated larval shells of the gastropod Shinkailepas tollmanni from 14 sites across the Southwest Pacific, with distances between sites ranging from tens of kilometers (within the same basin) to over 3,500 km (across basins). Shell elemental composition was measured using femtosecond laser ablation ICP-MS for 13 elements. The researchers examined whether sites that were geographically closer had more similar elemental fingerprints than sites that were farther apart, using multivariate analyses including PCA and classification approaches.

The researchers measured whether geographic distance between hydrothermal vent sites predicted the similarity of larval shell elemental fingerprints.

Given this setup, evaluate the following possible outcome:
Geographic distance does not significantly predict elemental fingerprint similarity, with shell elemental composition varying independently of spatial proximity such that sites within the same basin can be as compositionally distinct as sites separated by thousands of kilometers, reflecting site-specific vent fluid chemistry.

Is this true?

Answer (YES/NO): YES